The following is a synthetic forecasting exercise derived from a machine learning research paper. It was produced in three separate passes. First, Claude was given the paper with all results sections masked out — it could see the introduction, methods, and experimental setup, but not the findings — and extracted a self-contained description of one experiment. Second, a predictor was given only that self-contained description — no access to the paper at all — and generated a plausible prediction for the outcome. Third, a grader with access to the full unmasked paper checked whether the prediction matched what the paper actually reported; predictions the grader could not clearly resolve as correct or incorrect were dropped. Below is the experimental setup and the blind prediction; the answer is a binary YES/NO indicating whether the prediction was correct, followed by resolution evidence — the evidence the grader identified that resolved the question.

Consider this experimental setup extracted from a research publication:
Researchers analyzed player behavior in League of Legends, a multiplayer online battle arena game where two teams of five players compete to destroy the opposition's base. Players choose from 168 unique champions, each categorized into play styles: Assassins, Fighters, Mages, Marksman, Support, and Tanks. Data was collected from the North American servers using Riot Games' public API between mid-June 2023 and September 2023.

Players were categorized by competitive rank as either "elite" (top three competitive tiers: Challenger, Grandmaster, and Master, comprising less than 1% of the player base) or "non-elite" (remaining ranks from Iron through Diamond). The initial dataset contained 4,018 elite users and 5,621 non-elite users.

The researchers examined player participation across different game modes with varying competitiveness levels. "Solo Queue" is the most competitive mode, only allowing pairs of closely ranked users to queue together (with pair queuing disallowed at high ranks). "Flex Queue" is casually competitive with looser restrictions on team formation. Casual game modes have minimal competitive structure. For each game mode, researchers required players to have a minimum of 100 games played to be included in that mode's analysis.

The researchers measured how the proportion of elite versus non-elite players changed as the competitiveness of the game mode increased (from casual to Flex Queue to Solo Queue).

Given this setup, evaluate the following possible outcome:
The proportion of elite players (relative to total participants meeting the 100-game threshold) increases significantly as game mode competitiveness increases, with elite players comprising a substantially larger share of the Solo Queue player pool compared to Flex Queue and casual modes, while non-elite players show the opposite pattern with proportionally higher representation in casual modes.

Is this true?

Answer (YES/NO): YES